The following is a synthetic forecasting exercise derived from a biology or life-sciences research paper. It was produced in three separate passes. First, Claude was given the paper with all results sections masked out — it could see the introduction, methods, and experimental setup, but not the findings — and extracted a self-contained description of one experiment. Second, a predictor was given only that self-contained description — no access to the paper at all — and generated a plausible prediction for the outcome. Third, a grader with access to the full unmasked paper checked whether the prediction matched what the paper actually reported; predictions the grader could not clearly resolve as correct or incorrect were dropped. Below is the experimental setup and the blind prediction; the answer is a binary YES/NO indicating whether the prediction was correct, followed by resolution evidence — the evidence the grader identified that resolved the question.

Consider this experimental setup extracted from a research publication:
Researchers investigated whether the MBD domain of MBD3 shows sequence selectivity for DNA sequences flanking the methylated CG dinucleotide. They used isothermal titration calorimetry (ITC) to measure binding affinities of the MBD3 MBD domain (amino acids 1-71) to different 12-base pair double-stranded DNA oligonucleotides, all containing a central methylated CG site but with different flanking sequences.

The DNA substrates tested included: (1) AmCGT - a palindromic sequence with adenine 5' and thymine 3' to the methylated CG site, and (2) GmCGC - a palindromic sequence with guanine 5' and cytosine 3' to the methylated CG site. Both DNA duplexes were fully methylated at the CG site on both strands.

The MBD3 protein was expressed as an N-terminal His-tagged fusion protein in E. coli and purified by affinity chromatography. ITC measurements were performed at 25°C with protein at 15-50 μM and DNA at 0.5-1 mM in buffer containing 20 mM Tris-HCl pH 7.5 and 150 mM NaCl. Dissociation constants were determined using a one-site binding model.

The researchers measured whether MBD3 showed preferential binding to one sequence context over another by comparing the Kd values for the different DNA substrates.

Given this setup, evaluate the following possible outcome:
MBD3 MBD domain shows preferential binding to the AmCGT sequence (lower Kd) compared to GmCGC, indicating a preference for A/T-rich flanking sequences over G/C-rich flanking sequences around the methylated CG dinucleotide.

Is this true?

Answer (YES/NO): NO